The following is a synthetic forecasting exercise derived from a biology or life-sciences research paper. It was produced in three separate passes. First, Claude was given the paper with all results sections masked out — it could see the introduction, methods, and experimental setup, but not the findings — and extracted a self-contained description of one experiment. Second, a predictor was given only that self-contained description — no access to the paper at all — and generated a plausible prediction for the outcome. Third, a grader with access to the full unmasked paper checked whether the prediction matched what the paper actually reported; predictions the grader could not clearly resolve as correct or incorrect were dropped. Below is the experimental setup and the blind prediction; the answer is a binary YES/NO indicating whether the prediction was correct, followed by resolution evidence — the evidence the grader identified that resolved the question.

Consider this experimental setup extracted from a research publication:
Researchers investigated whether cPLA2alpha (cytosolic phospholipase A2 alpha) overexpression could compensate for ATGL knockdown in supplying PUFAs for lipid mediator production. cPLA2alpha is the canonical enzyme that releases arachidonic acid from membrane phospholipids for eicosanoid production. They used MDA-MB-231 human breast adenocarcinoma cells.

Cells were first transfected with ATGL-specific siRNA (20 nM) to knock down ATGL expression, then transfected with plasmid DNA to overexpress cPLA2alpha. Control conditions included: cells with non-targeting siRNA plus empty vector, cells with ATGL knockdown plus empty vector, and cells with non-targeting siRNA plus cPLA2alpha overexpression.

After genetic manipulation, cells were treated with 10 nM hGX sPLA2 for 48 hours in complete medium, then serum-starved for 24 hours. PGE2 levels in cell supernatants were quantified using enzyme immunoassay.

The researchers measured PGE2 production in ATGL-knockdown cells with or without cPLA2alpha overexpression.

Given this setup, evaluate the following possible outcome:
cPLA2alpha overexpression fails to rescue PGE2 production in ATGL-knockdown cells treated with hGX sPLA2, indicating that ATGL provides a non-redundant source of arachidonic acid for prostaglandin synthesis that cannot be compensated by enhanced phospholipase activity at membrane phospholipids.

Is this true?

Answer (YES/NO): YES